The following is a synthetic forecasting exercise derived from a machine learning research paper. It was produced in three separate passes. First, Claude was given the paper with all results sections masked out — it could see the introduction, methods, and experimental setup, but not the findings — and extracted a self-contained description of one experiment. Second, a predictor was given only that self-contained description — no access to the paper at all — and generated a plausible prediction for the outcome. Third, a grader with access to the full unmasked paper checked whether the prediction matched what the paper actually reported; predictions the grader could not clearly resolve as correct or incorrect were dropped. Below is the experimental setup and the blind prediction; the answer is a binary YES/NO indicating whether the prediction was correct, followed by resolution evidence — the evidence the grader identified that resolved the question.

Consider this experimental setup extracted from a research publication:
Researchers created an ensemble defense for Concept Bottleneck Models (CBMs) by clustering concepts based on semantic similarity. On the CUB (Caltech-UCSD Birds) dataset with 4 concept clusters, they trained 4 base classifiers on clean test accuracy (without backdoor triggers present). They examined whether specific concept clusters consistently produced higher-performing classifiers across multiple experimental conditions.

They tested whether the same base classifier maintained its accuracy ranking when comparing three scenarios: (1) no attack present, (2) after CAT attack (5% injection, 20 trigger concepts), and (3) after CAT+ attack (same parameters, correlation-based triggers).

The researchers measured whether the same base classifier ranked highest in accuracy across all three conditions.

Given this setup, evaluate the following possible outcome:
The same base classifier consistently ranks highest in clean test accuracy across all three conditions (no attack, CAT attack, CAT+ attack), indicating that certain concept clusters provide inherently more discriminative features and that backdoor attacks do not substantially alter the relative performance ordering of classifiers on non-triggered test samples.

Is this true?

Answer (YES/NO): YES